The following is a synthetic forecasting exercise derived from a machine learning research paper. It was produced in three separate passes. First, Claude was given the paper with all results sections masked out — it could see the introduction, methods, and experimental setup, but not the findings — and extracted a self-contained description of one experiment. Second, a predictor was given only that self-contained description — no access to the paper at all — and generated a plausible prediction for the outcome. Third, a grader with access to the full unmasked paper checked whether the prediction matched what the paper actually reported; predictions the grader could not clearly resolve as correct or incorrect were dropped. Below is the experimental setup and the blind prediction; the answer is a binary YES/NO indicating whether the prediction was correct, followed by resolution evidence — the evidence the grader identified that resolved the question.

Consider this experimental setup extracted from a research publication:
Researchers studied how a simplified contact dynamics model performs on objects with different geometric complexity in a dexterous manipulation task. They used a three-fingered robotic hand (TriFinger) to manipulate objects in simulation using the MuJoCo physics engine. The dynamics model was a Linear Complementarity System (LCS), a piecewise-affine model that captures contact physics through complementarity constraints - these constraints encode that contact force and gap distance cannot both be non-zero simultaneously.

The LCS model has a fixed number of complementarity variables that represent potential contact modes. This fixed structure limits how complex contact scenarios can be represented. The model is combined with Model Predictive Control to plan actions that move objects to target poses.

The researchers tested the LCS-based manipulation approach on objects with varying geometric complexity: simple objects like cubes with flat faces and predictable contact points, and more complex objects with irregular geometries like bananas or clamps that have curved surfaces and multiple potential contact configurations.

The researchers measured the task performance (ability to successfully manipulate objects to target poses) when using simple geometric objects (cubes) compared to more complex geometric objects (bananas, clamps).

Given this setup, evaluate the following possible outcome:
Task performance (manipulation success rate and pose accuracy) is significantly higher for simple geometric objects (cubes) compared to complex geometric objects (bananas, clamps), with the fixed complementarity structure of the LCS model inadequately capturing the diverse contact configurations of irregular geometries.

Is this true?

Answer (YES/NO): YES